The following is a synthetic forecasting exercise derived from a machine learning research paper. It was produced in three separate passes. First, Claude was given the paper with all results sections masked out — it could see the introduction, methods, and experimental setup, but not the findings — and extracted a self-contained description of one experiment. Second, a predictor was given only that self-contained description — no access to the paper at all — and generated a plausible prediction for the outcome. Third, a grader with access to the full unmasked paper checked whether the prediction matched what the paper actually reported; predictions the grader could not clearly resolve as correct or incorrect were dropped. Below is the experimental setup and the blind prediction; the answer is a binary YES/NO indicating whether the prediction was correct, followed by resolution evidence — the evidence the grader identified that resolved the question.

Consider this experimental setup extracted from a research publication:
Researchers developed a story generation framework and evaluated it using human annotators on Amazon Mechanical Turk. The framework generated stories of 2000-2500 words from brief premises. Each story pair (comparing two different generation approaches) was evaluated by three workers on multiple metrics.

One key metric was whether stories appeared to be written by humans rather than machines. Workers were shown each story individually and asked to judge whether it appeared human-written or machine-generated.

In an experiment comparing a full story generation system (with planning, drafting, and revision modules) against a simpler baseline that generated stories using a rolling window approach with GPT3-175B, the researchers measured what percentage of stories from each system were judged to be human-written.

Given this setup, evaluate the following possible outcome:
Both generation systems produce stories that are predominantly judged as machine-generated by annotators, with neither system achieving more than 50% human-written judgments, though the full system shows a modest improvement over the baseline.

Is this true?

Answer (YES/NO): NO